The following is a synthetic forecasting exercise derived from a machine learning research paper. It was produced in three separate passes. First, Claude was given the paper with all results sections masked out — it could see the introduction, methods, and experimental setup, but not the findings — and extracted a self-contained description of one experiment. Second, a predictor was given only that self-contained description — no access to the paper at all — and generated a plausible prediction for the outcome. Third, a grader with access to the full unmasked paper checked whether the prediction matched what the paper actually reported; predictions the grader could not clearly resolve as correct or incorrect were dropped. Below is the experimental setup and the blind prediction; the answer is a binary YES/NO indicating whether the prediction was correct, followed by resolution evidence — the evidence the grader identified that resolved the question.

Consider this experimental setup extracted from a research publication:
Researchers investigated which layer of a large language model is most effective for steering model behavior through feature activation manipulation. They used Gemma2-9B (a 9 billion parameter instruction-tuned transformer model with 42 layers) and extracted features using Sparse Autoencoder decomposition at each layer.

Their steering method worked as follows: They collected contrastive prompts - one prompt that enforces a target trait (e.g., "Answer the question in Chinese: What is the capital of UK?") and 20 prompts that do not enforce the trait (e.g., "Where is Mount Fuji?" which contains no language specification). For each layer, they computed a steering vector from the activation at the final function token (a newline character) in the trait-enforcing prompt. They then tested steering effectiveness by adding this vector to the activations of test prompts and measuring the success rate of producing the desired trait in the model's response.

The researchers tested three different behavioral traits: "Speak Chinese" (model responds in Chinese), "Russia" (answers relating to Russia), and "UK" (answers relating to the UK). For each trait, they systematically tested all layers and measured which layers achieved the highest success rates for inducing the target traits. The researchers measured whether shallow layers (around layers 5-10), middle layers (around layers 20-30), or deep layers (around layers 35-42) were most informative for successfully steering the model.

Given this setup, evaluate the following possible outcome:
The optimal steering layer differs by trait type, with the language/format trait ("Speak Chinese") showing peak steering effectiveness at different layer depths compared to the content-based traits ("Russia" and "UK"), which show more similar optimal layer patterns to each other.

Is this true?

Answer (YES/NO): NO